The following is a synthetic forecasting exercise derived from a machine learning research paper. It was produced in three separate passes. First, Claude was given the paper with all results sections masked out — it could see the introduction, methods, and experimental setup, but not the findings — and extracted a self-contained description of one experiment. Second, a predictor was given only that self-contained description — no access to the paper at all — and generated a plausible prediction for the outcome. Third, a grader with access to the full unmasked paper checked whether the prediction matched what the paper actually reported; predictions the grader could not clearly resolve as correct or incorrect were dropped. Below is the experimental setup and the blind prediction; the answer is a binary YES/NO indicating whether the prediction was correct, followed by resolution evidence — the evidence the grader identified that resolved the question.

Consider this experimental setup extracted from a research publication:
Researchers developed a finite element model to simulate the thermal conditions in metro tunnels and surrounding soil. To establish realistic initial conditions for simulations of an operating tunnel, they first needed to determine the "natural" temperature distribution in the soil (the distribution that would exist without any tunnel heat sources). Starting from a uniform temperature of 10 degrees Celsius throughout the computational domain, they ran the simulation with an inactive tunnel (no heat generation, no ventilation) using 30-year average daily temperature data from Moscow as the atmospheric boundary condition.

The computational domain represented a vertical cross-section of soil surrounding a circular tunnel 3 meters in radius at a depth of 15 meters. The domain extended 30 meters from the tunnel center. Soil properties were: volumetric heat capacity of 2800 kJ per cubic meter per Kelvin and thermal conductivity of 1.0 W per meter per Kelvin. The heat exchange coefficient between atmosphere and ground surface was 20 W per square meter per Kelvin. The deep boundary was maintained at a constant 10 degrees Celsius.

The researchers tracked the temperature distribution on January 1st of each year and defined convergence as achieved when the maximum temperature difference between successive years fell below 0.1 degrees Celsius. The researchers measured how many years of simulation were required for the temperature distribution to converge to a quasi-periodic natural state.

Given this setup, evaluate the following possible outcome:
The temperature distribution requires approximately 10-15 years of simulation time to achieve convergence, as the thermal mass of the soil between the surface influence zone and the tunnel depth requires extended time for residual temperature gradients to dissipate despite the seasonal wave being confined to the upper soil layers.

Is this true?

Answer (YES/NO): YES